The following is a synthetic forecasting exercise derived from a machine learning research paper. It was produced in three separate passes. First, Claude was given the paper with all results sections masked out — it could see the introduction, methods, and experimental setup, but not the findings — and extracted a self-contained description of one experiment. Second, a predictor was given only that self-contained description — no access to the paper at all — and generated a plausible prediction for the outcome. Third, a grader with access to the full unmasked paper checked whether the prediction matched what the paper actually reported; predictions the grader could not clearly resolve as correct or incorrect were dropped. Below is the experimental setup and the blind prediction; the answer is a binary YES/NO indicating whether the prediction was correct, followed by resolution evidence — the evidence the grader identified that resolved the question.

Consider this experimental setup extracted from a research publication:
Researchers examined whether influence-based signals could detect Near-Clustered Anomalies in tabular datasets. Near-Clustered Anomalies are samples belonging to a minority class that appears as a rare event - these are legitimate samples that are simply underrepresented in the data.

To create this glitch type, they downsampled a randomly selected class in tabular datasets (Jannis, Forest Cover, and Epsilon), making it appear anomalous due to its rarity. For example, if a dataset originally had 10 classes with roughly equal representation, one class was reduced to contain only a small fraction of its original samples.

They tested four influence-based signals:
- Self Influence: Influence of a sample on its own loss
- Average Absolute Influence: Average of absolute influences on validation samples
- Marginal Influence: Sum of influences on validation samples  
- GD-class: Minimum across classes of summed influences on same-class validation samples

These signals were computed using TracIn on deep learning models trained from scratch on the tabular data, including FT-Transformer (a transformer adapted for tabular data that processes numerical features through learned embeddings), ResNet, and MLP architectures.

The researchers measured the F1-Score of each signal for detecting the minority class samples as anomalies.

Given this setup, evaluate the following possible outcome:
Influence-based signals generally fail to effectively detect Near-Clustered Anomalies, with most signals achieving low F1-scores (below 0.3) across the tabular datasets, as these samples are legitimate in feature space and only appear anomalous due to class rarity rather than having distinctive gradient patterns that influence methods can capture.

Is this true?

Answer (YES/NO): NO